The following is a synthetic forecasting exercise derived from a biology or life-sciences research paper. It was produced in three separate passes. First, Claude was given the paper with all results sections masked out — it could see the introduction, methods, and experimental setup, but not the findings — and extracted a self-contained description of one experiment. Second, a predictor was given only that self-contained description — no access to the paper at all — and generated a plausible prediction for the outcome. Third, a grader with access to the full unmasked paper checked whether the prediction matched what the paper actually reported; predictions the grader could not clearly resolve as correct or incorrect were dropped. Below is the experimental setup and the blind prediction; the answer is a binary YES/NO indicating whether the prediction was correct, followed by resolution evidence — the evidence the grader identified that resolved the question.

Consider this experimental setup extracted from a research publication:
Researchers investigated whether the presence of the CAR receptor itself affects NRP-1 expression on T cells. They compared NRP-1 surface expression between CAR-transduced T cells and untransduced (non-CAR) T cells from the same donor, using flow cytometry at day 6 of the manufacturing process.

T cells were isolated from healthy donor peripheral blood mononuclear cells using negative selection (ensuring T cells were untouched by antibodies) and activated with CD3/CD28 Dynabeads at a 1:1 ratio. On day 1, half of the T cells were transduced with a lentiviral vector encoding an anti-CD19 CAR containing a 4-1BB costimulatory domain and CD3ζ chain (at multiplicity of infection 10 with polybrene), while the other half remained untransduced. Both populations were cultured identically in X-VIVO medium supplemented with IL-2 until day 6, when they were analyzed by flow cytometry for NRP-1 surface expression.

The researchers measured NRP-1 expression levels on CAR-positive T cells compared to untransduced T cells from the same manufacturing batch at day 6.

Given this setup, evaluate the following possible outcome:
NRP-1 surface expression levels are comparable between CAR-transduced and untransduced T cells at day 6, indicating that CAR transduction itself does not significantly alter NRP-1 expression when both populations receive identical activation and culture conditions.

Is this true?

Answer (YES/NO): YES